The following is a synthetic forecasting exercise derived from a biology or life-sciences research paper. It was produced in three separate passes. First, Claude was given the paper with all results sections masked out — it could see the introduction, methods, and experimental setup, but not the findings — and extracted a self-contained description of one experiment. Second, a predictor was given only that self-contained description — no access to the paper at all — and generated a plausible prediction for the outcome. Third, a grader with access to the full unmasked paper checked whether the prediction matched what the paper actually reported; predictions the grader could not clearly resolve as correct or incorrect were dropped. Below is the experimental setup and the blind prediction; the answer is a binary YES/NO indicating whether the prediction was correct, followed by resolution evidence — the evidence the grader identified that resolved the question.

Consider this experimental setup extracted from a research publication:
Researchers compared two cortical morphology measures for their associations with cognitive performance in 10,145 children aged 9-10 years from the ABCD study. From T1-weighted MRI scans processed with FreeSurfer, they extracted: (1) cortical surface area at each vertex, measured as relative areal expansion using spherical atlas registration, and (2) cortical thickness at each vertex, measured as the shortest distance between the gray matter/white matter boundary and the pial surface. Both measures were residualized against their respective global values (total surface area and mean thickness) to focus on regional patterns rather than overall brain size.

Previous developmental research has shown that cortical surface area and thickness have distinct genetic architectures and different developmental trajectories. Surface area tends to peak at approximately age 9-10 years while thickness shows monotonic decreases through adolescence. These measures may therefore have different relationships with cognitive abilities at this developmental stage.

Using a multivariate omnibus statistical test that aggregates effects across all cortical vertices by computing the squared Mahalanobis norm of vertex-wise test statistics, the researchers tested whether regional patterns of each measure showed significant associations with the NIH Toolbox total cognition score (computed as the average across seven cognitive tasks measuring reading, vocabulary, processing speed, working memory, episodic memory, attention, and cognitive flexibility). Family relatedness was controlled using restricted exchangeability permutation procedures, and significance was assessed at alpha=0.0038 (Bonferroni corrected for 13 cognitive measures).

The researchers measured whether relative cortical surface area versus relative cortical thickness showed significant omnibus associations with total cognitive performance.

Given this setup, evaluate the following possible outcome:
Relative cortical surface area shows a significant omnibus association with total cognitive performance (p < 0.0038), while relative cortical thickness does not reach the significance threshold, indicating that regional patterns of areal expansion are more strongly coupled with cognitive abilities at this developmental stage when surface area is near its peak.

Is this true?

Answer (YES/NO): NO